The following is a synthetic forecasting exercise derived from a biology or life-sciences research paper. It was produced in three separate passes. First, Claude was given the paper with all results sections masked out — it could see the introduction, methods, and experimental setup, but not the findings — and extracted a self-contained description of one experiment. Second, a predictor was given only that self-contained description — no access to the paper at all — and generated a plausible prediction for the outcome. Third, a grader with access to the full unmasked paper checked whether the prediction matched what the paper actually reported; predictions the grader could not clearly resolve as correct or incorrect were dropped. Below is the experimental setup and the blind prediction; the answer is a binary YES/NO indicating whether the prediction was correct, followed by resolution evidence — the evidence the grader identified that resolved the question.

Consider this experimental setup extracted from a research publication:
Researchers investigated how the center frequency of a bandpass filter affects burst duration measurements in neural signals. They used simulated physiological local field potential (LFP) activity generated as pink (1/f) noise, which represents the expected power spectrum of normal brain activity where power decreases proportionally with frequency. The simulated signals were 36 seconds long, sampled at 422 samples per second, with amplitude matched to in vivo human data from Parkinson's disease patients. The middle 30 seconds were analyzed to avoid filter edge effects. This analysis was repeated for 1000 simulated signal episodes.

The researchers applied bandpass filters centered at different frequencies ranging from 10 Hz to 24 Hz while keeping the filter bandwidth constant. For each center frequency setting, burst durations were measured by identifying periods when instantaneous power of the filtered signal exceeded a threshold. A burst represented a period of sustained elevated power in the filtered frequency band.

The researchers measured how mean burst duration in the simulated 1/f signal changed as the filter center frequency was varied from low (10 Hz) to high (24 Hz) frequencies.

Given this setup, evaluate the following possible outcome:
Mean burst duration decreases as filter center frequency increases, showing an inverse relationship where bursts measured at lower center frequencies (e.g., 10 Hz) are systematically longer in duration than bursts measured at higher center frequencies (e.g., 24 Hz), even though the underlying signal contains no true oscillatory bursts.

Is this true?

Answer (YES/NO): YES